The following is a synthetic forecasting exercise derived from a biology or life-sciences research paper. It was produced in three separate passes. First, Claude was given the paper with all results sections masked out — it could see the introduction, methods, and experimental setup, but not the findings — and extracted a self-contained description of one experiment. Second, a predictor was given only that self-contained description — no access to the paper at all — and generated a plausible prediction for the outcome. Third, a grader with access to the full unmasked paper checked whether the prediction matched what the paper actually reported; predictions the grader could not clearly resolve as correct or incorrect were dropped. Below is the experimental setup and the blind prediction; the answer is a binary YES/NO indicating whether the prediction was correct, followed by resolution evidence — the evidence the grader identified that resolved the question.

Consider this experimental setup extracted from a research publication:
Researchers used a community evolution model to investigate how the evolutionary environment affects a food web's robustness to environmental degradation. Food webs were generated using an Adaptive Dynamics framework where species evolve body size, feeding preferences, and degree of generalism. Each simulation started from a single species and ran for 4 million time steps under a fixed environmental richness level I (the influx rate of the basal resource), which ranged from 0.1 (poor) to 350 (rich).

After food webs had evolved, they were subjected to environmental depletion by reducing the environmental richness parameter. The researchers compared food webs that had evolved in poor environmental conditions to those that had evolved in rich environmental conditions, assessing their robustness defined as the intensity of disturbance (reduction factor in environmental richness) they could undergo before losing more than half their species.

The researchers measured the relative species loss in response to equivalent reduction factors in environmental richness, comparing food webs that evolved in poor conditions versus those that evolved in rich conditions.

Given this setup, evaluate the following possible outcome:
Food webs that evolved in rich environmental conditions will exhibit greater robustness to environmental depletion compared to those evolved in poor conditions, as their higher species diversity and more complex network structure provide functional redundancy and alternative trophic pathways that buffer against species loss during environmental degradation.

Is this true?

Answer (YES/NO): YES